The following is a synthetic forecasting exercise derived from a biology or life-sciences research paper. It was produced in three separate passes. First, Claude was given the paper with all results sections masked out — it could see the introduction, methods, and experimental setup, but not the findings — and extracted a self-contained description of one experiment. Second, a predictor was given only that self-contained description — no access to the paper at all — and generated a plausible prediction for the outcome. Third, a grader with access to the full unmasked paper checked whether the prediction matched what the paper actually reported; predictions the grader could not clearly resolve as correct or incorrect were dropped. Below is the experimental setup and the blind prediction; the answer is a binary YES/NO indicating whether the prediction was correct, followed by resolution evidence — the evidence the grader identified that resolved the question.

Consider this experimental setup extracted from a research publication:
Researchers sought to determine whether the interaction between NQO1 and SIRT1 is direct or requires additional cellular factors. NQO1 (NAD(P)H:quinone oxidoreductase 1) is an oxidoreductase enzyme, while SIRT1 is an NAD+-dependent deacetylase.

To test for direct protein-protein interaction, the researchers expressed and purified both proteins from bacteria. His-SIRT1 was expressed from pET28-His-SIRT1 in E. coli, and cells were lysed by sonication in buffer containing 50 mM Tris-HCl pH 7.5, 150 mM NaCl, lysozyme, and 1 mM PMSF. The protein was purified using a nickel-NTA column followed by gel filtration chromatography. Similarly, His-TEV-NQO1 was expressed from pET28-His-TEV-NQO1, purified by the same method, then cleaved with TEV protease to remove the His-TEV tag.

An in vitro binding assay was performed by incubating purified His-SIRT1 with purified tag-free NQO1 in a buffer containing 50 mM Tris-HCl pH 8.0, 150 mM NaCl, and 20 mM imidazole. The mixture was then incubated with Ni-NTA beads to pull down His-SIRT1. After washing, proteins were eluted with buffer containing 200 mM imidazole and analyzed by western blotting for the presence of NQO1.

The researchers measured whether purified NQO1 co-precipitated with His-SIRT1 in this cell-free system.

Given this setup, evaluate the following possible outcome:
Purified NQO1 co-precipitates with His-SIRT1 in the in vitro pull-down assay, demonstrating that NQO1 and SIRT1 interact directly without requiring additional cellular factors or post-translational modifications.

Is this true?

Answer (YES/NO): YES